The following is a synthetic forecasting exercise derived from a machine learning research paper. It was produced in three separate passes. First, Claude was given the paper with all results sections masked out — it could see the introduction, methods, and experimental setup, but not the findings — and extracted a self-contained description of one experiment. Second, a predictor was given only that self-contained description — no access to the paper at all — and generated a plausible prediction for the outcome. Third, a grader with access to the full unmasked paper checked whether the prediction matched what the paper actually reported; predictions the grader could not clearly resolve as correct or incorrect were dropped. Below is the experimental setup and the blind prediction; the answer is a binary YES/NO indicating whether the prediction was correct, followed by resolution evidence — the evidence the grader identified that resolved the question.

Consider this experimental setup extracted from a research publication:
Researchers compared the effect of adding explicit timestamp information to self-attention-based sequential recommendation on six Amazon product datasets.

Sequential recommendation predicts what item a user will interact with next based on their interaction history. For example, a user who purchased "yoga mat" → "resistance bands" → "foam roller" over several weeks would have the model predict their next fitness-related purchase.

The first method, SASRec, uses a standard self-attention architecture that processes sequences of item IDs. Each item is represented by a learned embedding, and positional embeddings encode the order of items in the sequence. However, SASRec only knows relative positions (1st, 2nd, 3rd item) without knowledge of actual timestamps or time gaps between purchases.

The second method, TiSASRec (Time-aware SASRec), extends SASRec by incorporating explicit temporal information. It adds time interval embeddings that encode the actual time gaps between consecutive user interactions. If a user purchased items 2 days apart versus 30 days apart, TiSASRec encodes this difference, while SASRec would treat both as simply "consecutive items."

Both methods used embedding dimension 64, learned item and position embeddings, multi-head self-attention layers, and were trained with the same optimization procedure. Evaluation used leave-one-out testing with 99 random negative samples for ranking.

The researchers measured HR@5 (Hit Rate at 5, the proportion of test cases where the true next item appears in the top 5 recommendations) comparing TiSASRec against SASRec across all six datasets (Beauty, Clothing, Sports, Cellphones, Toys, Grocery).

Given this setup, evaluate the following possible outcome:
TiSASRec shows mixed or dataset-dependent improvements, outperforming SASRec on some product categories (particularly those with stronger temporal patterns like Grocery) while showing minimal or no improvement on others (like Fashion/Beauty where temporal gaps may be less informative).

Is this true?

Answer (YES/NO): NO